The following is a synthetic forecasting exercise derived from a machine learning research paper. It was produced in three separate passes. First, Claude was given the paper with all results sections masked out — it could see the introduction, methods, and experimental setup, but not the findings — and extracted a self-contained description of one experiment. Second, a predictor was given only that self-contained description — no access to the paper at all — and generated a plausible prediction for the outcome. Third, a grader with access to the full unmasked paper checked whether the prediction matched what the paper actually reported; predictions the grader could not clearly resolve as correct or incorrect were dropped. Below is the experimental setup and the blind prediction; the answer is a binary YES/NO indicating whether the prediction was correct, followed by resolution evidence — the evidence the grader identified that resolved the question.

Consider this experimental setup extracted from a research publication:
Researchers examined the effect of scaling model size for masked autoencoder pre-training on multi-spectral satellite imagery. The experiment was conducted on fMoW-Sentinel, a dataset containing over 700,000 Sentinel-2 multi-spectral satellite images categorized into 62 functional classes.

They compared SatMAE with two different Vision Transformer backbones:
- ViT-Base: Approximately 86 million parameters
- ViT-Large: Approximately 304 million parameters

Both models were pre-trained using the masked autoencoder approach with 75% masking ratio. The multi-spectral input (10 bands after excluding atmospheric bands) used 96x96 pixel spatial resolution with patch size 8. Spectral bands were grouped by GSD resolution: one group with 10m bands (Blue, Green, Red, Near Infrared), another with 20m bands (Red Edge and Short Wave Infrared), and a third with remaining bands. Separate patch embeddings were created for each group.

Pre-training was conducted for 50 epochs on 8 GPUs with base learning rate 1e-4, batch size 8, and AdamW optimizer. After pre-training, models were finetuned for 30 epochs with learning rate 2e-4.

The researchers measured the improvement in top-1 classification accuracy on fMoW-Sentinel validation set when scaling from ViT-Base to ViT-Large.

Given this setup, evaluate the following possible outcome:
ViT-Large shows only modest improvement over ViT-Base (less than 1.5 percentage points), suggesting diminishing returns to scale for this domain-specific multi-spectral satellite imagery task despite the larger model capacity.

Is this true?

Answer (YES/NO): NO